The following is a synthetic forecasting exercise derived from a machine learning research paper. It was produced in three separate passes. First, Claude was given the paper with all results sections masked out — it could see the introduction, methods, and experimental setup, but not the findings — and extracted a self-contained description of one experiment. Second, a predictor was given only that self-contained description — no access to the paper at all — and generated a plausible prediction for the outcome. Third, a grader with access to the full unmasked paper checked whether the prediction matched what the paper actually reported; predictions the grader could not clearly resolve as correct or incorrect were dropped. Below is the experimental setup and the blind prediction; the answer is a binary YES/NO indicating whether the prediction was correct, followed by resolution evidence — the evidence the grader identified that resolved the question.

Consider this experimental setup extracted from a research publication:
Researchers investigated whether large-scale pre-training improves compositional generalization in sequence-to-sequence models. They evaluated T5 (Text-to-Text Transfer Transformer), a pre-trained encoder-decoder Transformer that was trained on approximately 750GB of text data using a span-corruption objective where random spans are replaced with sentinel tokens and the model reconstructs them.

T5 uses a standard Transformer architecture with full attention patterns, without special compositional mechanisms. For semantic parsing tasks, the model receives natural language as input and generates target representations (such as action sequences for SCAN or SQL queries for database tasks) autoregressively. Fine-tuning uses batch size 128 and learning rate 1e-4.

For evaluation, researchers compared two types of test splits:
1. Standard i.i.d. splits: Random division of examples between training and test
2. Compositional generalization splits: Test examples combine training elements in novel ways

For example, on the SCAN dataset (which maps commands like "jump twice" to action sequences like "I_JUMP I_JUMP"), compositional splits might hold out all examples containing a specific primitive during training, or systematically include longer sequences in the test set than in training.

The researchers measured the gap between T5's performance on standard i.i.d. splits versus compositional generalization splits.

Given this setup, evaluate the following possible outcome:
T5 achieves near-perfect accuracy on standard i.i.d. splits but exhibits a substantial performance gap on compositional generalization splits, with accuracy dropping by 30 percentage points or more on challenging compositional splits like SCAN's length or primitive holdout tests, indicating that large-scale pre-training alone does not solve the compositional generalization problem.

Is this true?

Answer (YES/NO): YES